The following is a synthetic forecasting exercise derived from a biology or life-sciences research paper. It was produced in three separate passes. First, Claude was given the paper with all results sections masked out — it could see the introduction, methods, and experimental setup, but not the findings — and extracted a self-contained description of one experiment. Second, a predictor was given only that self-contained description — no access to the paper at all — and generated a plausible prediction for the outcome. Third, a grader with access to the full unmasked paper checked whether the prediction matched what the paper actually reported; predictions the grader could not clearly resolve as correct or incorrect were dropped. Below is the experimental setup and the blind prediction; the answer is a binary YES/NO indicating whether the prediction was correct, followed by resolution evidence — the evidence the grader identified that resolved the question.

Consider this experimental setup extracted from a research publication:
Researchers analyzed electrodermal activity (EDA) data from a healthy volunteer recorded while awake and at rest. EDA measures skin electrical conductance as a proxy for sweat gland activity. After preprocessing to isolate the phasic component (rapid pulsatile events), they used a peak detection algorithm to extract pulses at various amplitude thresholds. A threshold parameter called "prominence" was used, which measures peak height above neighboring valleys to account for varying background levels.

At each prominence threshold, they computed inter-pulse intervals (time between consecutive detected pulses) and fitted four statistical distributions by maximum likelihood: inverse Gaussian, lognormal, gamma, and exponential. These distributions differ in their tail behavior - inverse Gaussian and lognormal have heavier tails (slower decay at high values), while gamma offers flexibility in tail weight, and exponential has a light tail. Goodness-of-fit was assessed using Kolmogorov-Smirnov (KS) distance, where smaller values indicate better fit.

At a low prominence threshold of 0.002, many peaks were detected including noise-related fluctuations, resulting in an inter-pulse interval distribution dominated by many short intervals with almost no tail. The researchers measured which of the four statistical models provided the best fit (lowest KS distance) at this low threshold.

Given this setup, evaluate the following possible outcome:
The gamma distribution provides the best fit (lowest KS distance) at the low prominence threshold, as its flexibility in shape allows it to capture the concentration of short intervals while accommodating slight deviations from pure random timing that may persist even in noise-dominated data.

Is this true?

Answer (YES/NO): YES